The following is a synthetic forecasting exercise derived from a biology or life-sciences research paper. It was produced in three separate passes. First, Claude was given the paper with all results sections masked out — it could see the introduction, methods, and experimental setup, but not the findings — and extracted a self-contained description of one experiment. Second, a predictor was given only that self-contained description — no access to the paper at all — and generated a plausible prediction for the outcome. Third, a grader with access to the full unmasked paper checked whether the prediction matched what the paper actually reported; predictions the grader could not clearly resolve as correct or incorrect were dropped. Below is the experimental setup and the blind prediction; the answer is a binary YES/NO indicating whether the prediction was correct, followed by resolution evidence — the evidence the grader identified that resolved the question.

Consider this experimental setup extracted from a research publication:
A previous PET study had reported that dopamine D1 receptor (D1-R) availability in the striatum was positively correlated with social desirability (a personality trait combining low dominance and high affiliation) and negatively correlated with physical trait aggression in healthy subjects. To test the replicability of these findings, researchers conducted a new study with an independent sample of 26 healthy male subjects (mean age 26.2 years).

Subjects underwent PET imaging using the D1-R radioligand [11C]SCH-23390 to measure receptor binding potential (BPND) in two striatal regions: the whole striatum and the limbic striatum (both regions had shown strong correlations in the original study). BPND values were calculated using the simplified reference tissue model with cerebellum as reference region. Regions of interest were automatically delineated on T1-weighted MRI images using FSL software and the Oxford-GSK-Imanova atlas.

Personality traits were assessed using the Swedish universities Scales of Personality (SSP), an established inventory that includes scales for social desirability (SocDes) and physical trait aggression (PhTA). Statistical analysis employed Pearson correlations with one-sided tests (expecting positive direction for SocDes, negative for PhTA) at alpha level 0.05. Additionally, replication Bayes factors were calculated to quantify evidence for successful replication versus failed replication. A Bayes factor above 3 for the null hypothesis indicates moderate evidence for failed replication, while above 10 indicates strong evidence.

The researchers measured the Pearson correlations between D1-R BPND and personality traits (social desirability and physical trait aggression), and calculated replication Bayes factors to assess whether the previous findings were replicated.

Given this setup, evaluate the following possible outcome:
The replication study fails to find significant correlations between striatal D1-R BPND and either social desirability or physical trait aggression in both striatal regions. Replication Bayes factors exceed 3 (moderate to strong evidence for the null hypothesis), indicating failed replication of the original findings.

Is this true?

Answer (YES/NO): YES